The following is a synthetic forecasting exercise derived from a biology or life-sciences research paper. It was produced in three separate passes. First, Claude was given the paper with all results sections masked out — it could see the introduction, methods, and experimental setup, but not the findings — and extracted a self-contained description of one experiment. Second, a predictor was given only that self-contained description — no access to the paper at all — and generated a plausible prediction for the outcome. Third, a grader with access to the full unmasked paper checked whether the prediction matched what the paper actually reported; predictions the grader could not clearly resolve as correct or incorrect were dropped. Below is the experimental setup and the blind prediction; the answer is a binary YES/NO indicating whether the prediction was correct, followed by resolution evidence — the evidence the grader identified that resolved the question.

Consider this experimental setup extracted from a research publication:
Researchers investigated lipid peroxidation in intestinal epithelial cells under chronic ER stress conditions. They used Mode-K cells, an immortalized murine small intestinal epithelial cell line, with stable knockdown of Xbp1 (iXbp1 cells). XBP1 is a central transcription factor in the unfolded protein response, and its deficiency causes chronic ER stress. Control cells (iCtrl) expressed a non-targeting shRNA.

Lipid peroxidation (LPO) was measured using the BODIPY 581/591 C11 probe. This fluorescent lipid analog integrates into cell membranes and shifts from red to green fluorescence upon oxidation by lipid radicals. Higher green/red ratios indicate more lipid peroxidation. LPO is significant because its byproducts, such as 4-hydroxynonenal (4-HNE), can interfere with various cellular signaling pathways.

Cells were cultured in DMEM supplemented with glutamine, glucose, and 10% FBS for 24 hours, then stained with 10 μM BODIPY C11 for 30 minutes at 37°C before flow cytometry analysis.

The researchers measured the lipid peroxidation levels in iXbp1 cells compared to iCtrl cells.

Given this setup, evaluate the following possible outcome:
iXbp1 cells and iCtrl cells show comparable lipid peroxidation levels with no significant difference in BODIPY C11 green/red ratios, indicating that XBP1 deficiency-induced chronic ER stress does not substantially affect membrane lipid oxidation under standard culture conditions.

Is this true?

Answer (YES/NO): NO